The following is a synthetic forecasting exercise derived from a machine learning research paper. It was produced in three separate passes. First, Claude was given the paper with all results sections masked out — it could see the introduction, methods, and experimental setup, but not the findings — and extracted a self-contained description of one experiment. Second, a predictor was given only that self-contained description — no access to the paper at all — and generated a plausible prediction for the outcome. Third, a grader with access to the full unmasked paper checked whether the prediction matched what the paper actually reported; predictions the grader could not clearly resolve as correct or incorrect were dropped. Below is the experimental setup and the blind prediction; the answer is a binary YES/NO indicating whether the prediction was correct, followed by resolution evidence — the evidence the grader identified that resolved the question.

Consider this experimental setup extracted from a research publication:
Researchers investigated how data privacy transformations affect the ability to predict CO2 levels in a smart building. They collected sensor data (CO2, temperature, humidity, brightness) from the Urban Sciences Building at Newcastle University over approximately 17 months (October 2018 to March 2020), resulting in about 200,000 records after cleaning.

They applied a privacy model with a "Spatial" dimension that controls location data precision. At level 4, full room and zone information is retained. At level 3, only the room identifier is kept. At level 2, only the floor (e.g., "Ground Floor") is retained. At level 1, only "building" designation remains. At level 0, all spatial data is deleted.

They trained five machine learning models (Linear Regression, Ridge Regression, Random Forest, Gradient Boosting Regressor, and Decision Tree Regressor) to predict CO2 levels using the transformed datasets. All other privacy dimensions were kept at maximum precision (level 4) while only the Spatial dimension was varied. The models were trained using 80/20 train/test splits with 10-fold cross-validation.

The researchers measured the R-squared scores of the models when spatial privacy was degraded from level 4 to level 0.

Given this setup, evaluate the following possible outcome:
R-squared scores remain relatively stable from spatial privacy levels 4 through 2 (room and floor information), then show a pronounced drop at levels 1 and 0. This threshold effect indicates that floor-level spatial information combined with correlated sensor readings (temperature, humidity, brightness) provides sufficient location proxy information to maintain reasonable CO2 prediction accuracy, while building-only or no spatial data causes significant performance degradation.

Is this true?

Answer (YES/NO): NO